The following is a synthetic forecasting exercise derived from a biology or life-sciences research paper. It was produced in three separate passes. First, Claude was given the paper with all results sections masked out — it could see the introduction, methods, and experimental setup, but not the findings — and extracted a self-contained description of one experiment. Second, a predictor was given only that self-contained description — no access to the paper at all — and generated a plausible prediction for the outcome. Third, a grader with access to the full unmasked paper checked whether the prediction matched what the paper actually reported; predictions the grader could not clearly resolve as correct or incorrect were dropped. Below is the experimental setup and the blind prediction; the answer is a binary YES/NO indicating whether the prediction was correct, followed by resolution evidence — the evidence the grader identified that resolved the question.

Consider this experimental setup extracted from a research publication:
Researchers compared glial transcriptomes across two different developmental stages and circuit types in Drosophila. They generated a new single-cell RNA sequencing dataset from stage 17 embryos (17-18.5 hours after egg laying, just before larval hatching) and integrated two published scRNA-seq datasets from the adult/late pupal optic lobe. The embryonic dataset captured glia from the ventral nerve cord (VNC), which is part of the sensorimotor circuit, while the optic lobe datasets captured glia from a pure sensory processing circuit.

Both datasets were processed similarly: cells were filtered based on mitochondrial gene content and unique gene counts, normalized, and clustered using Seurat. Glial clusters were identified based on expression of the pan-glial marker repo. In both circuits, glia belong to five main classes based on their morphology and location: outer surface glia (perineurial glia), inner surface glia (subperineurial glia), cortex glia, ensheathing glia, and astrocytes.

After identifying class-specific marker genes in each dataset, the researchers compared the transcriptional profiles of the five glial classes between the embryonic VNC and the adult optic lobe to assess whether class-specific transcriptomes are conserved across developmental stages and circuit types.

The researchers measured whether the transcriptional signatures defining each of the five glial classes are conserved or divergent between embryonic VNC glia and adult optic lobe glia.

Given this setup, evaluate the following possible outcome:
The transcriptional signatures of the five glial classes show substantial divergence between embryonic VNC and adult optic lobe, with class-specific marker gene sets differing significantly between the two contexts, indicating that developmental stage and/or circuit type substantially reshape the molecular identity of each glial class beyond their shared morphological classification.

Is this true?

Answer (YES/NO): NO